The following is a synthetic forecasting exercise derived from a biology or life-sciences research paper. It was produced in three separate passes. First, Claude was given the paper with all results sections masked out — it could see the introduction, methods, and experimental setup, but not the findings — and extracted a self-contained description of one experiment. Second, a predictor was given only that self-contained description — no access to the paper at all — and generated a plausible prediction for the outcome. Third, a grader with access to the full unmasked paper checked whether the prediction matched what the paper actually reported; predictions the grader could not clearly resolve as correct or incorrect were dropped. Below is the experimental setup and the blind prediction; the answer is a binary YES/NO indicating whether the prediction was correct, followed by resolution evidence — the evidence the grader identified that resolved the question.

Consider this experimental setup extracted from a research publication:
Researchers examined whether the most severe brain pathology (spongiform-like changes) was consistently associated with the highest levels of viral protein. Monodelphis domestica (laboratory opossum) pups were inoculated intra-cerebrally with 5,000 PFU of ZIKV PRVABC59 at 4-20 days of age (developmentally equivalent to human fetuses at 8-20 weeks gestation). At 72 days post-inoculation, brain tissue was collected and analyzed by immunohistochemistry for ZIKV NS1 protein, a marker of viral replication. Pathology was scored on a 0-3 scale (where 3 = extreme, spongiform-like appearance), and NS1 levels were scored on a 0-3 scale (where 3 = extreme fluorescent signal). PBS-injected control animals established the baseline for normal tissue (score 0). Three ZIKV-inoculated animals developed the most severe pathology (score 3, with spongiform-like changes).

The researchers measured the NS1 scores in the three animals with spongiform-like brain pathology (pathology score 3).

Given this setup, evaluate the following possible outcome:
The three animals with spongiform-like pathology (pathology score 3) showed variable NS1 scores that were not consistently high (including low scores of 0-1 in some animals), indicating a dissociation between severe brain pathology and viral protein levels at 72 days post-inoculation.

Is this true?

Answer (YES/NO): NO